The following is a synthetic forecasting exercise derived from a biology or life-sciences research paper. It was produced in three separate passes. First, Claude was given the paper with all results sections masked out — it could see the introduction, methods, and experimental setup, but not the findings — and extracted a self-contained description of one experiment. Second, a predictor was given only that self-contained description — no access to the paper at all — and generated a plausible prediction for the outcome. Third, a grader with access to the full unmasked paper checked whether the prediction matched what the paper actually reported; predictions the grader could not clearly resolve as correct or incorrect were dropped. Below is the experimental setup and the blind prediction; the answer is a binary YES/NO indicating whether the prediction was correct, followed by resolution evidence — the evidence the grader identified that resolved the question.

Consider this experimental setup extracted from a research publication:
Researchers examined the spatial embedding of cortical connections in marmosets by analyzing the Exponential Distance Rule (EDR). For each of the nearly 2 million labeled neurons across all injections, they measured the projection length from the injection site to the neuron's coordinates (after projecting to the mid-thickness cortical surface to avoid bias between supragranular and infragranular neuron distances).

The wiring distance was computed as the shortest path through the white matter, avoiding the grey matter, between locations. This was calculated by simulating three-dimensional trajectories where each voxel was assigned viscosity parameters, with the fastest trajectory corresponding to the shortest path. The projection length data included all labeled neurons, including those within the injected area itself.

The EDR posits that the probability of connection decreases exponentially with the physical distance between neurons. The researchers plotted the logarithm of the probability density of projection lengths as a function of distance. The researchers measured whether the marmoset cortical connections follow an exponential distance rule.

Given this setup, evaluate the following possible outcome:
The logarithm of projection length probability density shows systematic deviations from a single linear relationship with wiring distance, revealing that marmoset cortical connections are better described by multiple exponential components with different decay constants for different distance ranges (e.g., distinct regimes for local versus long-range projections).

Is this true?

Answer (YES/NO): NO